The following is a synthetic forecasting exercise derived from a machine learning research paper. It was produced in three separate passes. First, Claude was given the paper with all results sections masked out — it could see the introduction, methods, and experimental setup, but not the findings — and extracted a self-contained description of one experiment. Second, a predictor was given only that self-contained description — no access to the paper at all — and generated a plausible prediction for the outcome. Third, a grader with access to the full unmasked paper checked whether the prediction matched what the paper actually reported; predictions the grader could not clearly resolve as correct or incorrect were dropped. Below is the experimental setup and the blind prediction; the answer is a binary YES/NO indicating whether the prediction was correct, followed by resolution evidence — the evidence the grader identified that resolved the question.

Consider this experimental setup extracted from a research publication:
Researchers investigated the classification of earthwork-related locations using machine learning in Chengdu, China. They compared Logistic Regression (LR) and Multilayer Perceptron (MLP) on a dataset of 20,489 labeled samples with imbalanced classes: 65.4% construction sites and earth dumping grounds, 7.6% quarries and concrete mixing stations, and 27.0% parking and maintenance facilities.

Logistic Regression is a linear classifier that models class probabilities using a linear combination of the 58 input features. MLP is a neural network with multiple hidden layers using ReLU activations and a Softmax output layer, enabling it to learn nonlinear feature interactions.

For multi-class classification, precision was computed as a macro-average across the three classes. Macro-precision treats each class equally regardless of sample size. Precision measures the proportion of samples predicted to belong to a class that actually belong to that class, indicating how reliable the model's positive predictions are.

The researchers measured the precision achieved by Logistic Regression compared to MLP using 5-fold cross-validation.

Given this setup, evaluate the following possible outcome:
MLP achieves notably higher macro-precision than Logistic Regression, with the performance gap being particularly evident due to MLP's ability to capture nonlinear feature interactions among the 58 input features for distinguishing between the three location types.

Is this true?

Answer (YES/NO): YES